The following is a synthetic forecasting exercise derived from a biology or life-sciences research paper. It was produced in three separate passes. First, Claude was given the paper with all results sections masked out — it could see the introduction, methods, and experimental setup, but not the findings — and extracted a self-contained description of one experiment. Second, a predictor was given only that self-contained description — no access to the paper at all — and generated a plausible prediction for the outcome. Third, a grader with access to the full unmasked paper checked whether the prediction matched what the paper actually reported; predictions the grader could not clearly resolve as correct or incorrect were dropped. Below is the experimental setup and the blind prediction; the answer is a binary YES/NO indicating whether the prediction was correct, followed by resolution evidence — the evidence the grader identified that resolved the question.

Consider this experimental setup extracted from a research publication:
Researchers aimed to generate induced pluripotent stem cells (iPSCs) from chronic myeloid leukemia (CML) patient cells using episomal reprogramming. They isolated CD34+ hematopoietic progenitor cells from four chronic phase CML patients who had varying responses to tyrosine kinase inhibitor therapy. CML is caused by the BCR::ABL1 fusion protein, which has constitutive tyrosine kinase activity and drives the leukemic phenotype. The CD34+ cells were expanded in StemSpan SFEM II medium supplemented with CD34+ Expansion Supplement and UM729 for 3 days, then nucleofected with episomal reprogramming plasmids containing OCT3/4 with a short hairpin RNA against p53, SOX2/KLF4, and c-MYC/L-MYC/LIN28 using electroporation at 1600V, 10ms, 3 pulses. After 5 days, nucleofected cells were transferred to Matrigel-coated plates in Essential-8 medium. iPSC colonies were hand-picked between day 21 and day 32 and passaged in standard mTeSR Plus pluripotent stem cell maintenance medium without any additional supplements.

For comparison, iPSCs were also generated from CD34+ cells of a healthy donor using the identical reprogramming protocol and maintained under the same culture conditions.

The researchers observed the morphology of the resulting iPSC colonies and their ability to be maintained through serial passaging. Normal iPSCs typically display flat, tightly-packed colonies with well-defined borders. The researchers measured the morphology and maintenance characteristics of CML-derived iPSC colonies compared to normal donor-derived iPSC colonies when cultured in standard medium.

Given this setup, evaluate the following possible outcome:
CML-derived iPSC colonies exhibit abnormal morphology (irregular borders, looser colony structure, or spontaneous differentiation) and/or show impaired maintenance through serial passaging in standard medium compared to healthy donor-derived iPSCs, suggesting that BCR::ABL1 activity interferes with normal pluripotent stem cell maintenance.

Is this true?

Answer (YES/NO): YES